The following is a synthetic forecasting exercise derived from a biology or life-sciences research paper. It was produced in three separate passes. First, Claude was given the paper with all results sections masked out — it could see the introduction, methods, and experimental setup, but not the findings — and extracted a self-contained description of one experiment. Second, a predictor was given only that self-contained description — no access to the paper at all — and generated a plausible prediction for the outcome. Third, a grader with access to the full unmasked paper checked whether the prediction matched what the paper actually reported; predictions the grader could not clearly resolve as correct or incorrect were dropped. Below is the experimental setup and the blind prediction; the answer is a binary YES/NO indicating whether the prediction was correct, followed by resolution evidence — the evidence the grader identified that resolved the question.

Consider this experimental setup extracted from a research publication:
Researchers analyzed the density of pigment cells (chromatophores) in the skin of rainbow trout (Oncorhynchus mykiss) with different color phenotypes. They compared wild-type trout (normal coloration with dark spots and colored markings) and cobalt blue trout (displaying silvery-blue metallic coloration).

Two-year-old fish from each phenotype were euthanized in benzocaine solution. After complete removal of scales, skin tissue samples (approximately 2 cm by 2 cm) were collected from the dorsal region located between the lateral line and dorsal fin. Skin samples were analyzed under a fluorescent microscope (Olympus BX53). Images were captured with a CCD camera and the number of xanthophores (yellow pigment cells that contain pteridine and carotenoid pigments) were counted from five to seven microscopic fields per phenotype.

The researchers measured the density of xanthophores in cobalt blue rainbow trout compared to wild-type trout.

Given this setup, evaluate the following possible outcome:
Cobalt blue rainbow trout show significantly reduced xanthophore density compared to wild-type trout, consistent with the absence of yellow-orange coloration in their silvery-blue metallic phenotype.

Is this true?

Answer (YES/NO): YES